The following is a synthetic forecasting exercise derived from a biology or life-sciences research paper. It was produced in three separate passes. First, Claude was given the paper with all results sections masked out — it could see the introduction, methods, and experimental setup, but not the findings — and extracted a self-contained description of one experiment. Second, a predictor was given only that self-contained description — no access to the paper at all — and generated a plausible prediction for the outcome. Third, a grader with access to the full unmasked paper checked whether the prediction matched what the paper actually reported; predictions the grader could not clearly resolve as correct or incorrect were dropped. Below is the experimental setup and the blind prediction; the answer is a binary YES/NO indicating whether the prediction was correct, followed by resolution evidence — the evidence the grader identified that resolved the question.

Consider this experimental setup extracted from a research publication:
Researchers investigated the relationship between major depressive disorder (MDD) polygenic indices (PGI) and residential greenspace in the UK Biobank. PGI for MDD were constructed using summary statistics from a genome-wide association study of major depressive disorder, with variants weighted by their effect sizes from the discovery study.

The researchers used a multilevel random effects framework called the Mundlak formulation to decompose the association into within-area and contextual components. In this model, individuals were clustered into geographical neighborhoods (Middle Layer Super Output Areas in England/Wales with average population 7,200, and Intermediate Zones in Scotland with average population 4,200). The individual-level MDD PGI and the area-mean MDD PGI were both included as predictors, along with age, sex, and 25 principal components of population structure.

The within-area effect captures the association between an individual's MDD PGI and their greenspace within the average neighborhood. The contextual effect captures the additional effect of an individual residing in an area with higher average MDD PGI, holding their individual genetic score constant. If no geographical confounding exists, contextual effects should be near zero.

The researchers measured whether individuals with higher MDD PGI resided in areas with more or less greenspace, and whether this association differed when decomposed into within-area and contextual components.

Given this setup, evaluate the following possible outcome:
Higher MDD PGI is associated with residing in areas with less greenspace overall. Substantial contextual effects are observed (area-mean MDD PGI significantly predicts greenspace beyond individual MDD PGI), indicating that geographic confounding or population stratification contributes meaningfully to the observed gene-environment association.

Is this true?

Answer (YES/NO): NO